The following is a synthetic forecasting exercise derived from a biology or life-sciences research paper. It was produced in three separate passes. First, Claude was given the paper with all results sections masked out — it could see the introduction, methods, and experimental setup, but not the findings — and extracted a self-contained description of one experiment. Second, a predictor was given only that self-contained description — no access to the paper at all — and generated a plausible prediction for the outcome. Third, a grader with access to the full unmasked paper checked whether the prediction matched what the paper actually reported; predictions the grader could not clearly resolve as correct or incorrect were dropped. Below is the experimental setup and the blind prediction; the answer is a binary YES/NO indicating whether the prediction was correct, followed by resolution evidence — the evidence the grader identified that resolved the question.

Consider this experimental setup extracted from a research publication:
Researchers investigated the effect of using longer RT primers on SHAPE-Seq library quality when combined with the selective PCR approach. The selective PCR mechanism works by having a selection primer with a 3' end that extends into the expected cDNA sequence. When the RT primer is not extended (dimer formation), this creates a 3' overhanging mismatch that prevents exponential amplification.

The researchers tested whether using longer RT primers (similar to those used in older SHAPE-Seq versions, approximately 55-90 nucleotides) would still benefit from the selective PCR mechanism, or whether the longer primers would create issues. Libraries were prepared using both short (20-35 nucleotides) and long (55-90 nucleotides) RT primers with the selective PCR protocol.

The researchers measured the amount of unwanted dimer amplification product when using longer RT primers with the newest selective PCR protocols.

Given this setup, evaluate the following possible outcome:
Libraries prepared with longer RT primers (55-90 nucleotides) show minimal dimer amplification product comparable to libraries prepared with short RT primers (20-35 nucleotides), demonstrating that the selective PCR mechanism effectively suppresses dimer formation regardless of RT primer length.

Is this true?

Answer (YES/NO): NO